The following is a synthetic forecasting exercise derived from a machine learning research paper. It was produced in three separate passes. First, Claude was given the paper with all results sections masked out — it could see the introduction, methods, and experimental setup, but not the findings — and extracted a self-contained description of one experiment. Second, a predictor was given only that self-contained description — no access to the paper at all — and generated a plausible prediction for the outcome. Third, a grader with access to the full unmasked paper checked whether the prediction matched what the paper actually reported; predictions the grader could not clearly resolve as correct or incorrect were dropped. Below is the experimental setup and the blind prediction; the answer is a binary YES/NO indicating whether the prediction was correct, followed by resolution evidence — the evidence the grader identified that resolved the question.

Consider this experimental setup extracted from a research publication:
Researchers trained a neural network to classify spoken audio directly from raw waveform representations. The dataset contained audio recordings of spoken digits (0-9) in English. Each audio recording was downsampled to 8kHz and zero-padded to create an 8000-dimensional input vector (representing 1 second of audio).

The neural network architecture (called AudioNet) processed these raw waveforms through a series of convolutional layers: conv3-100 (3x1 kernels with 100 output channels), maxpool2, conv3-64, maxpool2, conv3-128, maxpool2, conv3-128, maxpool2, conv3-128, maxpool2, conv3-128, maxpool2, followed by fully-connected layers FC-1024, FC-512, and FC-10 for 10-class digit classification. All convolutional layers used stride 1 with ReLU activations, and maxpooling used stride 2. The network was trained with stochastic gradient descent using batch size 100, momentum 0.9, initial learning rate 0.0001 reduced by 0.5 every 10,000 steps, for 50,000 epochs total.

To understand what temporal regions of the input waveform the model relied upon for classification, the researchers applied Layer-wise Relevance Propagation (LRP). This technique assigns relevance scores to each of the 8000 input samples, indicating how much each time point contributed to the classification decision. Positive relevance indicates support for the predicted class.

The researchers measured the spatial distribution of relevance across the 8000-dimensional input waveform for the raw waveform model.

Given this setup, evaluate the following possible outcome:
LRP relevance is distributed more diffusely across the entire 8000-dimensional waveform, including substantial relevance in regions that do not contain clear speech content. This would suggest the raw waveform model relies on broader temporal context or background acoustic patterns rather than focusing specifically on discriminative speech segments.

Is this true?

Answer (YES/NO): NO